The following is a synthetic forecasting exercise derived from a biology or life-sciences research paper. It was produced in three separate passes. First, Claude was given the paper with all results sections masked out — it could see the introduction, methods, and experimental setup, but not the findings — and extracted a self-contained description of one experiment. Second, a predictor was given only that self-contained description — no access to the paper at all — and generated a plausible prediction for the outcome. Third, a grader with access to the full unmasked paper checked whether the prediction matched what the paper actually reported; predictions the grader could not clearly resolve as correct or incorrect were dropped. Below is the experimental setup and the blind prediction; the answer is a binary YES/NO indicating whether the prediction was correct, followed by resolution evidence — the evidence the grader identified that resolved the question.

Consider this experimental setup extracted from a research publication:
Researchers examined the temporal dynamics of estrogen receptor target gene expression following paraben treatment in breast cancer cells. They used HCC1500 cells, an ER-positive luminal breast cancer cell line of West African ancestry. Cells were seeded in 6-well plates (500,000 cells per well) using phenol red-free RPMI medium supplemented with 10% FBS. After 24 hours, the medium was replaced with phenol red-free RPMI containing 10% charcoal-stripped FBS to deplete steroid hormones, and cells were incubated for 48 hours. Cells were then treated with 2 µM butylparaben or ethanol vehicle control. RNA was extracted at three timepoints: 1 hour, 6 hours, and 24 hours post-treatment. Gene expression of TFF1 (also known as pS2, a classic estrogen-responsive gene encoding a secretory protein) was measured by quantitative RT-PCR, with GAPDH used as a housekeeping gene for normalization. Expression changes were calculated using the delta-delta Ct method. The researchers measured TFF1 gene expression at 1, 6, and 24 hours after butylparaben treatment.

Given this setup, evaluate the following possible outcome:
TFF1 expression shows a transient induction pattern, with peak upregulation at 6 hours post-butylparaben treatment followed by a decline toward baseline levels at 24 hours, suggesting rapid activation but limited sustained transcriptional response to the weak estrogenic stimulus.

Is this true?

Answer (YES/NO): NO